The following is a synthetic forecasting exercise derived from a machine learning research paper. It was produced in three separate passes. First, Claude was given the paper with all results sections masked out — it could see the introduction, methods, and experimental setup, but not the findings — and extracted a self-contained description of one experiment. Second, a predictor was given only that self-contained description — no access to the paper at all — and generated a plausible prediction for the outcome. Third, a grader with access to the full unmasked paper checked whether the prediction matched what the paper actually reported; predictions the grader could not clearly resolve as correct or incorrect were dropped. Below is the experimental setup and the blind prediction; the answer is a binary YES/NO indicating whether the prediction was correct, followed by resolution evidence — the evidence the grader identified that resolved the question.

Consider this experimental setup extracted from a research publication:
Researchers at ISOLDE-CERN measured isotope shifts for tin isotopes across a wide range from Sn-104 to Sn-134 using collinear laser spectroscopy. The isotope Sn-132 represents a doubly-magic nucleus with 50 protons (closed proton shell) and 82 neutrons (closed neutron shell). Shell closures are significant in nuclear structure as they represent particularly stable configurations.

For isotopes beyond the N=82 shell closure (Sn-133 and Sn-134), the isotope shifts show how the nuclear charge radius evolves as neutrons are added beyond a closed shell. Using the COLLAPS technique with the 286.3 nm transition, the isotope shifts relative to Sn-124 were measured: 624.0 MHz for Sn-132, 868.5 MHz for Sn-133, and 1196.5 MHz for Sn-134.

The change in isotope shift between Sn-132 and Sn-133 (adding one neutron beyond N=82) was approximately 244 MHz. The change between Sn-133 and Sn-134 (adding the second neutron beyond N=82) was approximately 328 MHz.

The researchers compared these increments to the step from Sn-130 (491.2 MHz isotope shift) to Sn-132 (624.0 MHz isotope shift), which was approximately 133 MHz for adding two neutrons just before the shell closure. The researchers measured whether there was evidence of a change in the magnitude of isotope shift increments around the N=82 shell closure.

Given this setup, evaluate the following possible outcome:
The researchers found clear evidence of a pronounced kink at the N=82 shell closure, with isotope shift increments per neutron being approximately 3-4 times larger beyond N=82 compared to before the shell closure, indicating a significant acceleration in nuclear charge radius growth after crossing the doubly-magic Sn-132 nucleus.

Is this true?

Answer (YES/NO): NO